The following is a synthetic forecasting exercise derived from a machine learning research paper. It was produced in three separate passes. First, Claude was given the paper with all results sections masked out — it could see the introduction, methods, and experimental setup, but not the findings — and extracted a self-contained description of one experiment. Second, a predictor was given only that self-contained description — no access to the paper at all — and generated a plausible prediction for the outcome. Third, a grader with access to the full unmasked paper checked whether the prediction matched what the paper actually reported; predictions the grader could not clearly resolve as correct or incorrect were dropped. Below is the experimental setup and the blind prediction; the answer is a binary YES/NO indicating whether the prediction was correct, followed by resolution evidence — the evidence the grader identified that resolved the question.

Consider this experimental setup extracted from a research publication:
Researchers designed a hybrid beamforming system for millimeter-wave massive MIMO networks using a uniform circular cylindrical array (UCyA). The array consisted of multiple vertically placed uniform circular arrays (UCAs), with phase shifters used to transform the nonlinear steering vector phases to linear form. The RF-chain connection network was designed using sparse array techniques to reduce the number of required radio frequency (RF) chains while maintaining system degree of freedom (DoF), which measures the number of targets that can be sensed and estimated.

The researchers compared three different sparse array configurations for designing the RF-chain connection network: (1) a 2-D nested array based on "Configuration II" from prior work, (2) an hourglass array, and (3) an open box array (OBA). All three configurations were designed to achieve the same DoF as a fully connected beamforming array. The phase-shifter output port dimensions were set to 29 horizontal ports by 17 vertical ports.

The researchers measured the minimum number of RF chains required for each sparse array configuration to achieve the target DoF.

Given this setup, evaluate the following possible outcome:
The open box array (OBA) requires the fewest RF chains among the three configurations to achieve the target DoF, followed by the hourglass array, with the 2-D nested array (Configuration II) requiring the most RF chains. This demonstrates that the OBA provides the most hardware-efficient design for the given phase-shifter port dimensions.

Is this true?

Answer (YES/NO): NO